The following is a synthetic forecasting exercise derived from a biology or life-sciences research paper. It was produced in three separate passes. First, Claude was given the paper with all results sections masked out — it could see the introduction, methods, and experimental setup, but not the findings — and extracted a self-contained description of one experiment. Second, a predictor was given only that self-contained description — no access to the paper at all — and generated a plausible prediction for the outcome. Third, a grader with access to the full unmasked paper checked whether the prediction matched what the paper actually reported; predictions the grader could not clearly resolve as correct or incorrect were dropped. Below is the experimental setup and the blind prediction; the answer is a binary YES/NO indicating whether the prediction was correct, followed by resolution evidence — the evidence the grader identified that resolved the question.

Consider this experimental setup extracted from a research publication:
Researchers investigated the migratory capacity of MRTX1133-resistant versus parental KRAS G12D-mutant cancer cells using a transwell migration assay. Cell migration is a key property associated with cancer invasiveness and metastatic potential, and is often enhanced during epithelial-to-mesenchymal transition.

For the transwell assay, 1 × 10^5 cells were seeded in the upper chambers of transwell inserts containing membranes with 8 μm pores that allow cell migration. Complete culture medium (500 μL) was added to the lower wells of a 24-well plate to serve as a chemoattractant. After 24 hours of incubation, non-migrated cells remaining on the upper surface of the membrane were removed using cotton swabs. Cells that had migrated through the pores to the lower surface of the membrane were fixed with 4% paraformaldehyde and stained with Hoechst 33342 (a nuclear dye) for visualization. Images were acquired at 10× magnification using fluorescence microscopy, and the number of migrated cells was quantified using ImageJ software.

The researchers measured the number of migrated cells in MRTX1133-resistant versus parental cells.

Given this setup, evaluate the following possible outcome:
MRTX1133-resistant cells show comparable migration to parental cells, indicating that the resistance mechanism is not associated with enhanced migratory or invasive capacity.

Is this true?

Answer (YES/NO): NO